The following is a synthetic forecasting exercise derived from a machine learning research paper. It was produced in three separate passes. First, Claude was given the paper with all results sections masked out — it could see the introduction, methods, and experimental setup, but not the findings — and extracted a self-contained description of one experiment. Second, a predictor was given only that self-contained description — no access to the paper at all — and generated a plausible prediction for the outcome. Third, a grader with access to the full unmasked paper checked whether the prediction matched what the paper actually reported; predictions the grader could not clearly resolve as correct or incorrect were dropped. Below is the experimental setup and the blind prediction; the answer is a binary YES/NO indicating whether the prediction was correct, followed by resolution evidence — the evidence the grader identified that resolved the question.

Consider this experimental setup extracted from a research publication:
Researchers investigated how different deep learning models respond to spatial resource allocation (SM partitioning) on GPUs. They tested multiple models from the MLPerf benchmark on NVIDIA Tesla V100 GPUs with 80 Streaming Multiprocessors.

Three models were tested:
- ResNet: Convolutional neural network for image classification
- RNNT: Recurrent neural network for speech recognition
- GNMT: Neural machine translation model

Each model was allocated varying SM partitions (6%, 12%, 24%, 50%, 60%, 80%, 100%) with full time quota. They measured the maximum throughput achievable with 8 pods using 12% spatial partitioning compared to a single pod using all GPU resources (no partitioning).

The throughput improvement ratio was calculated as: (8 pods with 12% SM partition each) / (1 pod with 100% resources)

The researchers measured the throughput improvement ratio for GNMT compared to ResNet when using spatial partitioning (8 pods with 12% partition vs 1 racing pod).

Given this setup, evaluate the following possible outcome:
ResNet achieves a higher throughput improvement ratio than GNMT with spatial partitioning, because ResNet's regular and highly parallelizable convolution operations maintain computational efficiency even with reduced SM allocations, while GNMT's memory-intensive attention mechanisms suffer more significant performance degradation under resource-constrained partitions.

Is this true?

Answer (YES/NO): YES